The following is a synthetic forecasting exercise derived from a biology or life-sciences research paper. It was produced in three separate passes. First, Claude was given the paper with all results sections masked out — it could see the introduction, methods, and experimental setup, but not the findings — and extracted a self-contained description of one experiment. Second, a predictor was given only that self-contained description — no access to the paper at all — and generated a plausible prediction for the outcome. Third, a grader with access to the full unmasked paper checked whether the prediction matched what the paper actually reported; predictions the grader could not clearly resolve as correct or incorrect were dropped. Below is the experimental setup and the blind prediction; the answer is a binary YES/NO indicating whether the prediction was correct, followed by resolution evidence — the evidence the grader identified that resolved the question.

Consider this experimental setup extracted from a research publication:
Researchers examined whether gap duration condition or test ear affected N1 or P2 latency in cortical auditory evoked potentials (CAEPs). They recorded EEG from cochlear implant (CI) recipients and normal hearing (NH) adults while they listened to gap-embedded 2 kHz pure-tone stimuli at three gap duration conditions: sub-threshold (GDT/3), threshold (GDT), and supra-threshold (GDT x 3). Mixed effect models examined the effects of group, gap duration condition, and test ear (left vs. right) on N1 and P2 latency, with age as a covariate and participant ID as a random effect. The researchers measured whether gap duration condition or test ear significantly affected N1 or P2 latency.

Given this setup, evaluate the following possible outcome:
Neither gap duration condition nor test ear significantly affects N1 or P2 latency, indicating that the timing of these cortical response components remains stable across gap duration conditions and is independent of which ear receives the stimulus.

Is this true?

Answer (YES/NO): YES